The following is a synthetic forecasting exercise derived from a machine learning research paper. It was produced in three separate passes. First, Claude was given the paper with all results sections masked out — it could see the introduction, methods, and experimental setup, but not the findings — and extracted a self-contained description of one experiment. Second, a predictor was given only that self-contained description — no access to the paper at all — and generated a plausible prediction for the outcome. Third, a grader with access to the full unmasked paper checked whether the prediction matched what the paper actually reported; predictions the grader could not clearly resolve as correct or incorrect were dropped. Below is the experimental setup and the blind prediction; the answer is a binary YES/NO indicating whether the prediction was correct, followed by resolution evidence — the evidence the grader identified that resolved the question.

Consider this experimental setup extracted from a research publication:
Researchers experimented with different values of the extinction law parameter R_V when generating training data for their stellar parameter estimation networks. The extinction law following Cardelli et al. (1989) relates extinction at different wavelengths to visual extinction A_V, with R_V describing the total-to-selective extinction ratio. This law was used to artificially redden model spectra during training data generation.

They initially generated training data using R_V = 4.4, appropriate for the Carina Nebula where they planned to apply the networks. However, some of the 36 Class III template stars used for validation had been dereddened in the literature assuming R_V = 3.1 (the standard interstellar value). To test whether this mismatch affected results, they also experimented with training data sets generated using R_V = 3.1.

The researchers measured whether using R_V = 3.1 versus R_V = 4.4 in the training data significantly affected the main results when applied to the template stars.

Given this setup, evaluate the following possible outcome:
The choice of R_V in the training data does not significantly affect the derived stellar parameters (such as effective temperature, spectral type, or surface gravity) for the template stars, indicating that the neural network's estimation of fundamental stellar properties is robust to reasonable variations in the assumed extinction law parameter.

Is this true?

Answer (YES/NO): YES